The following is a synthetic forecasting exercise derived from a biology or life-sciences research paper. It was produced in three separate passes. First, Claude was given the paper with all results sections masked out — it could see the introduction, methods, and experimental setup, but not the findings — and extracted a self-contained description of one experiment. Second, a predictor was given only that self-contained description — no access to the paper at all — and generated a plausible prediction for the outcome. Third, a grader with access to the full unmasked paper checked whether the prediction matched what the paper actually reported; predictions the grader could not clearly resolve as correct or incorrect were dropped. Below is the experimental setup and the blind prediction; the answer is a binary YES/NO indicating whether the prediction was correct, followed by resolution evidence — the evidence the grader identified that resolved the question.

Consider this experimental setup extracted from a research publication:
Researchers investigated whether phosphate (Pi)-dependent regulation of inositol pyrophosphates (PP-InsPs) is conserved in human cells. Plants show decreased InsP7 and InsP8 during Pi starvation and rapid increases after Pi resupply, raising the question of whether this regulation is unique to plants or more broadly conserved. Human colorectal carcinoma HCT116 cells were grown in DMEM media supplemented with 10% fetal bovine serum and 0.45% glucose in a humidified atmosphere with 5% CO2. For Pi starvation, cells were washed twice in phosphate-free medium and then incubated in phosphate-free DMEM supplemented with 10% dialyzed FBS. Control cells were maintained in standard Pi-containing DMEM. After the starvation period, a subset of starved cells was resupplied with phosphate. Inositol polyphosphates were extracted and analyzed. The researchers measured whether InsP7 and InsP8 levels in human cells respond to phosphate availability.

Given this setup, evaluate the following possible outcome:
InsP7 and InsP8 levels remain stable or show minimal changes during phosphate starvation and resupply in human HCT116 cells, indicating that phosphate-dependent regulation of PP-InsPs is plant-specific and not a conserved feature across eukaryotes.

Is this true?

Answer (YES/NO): NO